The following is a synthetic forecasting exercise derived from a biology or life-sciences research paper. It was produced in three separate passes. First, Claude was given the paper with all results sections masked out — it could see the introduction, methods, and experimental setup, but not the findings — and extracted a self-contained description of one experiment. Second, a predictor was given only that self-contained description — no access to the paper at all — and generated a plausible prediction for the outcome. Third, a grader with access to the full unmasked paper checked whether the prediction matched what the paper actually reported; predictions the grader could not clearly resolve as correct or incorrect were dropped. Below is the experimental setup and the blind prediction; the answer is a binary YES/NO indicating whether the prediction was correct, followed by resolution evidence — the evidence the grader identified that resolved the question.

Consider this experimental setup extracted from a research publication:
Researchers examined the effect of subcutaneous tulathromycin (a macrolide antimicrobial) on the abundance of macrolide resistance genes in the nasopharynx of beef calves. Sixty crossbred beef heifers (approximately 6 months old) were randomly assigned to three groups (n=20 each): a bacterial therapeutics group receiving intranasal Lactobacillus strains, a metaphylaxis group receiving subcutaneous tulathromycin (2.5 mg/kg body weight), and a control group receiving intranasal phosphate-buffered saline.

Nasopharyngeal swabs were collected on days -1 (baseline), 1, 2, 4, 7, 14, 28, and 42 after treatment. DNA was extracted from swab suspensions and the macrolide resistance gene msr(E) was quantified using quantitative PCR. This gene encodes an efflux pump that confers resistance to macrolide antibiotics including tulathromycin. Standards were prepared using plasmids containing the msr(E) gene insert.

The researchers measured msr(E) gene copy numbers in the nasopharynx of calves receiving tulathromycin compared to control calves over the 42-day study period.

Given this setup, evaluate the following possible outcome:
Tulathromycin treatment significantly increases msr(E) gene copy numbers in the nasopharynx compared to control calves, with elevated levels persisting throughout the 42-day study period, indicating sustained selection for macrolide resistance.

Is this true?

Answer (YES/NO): YES